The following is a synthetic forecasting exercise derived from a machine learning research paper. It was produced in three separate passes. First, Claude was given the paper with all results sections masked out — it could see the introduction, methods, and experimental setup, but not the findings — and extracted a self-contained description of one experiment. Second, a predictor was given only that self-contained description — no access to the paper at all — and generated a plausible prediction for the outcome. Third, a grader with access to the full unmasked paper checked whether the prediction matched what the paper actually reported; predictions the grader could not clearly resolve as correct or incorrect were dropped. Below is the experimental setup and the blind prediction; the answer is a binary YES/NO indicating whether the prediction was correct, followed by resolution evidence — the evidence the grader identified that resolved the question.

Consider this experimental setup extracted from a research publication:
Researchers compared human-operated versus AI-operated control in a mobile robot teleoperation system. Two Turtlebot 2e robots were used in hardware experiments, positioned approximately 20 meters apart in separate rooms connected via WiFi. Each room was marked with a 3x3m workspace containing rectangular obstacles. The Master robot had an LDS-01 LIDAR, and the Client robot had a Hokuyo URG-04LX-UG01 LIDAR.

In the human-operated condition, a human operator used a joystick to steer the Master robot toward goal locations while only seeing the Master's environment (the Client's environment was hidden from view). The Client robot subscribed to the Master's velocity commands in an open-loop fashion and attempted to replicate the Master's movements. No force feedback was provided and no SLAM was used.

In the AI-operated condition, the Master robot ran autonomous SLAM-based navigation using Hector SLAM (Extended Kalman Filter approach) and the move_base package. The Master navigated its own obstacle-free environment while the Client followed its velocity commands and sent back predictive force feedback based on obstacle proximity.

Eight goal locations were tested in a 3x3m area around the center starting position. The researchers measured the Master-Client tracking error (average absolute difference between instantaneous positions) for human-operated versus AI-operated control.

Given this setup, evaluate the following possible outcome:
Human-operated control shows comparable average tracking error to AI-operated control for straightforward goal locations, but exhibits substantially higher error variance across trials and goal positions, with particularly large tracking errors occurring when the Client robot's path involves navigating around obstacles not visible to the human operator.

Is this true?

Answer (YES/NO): NO